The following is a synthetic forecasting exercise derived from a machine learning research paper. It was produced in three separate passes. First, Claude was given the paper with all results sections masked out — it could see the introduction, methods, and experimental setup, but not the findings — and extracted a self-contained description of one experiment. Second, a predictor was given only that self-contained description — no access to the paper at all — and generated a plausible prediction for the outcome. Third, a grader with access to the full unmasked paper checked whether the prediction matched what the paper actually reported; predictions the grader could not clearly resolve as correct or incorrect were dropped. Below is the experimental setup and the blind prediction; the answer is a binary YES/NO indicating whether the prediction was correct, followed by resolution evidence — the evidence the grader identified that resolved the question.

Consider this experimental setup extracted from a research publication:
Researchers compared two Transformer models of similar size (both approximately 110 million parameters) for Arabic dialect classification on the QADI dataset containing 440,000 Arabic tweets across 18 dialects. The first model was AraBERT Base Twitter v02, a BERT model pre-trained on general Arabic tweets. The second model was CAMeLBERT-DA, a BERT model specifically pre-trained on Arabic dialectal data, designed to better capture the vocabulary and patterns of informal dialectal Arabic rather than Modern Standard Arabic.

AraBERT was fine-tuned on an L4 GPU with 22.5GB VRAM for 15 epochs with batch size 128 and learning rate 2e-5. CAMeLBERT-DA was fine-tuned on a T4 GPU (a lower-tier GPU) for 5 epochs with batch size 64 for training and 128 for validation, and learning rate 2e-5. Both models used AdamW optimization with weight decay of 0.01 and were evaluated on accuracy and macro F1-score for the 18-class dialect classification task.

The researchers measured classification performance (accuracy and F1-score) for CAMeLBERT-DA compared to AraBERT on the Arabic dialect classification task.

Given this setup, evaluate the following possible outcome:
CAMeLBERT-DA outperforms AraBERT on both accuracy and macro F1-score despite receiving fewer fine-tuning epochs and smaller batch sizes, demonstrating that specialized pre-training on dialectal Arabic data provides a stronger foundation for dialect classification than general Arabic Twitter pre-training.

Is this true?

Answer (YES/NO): NO